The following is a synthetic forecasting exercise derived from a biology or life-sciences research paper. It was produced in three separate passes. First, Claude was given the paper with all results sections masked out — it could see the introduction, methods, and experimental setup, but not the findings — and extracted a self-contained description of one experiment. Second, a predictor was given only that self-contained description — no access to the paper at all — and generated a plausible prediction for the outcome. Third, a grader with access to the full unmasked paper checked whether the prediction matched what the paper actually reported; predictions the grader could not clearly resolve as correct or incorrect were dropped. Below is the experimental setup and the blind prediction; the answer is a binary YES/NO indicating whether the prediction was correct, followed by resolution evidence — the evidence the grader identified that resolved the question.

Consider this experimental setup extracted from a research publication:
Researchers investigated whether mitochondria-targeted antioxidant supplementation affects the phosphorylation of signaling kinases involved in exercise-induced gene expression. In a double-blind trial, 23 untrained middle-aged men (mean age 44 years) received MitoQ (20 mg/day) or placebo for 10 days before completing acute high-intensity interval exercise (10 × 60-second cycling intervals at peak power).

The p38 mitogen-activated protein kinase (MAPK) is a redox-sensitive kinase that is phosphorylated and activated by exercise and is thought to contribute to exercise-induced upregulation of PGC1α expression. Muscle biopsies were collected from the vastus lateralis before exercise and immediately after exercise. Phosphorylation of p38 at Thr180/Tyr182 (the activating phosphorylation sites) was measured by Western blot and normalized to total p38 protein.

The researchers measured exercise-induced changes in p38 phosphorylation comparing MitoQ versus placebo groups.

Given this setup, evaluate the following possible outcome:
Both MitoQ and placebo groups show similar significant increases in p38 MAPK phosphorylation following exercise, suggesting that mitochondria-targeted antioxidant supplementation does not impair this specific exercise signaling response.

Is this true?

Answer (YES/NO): NO